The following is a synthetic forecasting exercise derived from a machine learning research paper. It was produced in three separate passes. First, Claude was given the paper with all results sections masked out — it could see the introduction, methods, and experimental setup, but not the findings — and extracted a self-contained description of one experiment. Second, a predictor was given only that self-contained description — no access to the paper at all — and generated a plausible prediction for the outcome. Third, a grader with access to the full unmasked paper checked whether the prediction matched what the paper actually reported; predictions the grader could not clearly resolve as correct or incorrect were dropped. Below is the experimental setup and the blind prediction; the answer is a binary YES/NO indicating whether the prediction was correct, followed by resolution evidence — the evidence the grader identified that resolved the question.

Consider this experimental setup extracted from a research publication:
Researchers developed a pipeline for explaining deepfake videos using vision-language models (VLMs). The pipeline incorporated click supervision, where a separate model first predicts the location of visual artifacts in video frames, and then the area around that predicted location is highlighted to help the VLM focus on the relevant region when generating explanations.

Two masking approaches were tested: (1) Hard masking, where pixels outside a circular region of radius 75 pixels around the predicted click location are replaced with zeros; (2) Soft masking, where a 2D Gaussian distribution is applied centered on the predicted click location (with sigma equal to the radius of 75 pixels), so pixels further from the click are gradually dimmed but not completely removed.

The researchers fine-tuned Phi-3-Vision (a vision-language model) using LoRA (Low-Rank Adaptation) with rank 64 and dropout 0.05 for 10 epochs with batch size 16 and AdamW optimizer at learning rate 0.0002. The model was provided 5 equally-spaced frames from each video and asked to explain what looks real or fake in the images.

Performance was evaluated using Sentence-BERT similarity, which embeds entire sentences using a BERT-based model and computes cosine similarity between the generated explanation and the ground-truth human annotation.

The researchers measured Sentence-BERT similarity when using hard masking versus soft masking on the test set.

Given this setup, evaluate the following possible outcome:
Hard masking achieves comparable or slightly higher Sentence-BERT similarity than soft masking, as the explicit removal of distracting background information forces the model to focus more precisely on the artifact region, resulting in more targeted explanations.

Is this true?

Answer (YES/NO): YES